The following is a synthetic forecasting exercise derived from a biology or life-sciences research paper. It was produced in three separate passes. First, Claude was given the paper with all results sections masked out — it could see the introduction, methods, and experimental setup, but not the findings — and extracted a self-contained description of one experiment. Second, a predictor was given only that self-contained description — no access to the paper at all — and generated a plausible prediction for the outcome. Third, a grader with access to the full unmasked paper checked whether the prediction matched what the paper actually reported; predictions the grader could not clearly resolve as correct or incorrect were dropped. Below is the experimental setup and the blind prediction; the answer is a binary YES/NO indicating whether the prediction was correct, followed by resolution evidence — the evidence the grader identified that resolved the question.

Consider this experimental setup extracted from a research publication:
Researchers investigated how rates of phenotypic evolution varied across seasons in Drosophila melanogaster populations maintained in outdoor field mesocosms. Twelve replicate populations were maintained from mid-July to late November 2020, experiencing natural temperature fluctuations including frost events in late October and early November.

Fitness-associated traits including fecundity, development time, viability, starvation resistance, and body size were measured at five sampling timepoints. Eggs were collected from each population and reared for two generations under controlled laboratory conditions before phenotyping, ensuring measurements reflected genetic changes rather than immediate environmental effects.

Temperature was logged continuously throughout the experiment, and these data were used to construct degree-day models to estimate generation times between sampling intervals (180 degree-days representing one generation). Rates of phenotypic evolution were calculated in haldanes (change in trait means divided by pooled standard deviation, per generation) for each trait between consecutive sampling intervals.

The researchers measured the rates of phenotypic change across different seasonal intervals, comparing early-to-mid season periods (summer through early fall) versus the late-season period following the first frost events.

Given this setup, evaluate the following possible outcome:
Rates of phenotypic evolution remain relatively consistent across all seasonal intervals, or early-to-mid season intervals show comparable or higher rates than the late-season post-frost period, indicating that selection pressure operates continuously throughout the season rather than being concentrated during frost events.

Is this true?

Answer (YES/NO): NO